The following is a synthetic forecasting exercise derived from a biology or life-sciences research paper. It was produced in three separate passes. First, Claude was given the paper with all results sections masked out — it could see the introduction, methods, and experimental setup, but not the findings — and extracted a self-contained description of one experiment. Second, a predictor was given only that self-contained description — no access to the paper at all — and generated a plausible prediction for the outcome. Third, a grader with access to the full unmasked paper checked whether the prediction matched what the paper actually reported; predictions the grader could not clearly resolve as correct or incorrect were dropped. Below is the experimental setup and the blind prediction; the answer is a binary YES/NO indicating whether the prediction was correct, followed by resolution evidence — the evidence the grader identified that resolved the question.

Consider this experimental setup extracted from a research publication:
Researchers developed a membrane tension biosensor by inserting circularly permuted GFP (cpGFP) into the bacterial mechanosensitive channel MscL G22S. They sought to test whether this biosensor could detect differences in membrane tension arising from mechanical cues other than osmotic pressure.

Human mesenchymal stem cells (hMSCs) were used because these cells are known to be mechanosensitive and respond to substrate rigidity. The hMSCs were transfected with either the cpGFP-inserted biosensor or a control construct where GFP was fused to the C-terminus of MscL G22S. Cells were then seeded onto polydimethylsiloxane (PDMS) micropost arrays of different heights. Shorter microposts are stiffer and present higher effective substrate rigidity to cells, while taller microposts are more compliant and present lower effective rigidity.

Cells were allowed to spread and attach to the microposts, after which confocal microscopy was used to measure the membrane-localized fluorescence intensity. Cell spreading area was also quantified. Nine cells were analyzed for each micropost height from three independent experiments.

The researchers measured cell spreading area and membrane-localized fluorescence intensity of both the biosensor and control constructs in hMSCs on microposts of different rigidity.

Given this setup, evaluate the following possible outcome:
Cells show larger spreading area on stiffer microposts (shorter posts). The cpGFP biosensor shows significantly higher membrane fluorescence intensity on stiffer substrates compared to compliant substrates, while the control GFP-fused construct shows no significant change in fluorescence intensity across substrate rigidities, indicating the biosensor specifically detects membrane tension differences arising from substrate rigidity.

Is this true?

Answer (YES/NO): NO